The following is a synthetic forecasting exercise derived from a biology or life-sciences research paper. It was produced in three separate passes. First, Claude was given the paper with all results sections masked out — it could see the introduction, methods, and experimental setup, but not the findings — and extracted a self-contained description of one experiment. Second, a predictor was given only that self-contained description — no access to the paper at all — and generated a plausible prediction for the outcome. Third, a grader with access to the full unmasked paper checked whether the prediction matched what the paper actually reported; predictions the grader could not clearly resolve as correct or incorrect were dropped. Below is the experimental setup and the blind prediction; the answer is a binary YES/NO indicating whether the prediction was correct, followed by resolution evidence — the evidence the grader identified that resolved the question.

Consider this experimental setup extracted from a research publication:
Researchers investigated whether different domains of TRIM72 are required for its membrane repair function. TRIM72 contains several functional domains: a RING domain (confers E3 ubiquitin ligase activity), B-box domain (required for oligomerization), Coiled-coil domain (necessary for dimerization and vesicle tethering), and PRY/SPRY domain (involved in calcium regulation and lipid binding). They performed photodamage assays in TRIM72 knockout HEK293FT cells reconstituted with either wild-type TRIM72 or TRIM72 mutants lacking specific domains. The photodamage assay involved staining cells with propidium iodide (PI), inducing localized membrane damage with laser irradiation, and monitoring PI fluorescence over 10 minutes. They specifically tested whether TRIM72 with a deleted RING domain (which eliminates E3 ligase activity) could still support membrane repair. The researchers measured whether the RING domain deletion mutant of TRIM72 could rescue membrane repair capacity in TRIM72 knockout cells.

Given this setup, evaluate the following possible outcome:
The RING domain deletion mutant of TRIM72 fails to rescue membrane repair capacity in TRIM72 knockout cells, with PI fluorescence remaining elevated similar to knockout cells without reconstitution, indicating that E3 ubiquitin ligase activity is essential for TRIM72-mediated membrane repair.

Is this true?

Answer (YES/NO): NO